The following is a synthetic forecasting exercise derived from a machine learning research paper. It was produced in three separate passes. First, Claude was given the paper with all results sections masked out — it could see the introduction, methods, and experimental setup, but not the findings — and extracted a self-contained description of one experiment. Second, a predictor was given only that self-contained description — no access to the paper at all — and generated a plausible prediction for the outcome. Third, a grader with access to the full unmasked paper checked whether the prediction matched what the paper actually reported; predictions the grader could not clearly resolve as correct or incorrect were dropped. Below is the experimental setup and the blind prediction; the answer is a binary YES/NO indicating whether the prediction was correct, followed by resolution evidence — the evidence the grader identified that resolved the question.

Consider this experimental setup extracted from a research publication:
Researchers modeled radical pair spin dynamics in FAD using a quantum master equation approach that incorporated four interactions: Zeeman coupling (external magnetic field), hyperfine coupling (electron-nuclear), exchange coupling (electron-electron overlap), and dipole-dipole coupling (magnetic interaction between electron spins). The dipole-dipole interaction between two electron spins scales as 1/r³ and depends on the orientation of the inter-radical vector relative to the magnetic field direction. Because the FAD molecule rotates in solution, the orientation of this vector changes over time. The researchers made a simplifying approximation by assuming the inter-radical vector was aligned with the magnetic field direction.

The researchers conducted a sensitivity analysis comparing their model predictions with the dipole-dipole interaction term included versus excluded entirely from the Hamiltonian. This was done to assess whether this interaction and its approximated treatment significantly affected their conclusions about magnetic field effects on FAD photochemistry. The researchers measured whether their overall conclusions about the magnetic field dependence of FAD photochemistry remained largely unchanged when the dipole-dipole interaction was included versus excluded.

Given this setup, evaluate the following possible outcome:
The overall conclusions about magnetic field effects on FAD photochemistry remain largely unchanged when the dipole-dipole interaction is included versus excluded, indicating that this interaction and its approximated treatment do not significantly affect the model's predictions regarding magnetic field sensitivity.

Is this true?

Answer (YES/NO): YES